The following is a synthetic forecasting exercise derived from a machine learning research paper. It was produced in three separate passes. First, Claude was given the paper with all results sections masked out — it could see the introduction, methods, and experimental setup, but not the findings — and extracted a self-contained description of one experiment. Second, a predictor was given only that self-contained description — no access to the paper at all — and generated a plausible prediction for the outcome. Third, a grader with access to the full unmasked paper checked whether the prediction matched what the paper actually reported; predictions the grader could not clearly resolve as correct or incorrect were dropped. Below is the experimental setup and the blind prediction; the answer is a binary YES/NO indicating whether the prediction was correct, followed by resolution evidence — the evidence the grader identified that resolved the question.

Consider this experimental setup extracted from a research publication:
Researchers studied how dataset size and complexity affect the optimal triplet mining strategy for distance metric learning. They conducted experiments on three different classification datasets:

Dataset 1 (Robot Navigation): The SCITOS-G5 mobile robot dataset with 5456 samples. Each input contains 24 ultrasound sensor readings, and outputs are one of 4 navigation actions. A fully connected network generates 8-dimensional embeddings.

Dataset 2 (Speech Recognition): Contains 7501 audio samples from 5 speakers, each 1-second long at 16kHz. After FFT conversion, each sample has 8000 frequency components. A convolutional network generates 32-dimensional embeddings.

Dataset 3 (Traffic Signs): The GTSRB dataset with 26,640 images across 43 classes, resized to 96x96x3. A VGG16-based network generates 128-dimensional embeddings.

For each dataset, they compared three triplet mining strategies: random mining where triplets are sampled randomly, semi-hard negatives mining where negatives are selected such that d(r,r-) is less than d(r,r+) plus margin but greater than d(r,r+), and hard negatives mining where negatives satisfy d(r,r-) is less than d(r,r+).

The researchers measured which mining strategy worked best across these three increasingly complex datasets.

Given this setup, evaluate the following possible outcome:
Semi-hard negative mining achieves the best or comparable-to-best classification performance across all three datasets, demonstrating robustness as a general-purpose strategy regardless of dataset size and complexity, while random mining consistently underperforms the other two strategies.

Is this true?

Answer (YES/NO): NO